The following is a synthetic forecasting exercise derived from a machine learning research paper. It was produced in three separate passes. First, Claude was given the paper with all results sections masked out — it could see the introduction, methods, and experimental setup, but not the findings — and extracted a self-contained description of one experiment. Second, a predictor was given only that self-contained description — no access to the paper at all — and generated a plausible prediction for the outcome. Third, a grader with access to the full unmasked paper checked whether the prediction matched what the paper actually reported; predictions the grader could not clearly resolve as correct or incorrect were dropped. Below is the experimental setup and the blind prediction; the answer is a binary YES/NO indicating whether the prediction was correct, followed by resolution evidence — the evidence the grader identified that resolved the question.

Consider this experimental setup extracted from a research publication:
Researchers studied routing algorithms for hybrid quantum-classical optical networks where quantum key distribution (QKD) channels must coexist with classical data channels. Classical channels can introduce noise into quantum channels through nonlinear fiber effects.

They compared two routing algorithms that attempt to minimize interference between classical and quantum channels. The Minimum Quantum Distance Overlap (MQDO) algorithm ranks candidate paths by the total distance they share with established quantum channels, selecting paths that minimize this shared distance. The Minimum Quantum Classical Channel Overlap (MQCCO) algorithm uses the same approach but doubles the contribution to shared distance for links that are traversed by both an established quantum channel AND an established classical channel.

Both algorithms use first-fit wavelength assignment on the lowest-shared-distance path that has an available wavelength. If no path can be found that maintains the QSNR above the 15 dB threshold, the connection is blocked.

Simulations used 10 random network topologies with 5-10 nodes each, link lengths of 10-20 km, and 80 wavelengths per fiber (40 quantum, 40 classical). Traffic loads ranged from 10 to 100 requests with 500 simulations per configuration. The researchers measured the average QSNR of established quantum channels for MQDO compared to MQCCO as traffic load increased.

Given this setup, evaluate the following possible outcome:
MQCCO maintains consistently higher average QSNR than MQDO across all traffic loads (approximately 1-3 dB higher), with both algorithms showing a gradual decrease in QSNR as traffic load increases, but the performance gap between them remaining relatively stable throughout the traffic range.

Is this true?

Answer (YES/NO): NO